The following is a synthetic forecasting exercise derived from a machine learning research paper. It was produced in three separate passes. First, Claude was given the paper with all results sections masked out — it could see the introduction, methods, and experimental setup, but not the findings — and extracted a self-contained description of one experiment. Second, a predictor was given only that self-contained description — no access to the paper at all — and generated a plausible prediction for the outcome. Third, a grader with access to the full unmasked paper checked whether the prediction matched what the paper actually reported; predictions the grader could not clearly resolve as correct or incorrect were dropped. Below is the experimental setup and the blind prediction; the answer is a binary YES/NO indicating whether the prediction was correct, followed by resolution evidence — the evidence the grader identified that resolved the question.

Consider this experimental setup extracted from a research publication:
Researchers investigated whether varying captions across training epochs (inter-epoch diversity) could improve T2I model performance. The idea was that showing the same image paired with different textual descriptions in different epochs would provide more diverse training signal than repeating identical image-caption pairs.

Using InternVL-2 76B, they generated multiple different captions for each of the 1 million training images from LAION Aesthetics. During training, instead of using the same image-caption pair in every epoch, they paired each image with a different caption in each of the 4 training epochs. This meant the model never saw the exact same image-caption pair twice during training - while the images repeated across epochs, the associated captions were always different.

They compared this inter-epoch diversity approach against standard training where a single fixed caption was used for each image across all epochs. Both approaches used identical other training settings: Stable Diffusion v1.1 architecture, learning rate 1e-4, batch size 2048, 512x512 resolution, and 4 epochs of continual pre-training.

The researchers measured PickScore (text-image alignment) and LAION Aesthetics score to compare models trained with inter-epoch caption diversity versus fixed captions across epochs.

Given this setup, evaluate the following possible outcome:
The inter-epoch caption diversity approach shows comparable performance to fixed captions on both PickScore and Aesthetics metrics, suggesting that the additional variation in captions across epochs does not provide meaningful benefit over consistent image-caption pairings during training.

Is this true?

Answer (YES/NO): NO